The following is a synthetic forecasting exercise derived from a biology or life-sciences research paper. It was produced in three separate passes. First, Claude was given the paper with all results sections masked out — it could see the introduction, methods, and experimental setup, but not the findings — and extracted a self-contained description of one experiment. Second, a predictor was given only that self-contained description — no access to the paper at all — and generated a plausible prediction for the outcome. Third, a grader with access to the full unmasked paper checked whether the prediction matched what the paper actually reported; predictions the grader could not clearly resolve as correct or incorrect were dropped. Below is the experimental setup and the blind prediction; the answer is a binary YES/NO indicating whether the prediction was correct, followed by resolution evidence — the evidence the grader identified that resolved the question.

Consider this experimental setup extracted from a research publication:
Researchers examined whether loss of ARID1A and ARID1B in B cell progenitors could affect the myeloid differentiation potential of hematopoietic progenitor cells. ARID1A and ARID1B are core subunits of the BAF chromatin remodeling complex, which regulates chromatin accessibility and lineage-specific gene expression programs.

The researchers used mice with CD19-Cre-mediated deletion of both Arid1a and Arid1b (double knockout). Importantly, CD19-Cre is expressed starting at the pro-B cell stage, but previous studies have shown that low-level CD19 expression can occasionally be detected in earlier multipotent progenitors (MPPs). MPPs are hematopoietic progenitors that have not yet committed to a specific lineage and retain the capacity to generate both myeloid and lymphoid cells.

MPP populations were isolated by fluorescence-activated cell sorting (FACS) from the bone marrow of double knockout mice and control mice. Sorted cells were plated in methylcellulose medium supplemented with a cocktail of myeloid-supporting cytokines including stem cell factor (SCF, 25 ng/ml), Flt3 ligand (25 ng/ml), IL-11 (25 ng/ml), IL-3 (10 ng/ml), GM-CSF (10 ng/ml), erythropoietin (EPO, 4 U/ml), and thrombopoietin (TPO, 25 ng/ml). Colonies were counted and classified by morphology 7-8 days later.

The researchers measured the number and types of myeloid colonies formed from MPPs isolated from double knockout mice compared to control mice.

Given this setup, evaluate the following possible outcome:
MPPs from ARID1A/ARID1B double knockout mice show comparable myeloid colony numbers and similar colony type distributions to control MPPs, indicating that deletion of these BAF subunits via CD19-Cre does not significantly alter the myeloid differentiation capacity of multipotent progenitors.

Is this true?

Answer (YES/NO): NO